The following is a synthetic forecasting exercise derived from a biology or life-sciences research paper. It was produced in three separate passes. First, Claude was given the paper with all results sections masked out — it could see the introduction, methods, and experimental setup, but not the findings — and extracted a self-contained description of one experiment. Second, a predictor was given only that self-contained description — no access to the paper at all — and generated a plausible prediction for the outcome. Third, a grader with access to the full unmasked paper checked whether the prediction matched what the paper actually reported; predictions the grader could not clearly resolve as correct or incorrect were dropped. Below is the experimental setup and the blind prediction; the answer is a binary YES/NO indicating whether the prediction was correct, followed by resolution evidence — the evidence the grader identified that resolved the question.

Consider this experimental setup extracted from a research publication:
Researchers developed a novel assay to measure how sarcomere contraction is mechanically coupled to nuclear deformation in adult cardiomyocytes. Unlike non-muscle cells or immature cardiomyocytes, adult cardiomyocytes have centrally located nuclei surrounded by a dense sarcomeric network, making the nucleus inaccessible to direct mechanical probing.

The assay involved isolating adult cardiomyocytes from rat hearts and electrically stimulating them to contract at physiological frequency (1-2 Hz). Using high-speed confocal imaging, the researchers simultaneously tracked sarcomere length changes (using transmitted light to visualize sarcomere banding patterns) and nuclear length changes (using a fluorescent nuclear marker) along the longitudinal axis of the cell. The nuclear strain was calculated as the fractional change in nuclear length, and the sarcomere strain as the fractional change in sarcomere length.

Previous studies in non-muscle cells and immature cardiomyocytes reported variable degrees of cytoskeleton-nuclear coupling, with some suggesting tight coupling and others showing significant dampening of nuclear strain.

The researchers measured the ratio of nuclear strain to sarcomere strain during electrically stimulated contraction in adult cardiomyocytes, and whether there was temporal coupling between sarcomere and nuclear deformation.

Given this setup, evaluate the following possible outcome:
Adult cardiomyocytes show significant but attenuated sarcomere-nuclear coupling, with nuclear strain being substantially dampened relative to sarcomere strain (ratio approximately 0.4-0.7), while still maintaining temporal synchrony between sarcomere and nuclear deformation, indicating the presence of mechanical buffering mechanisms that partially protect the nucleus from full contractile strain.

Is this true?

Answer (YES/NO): YES